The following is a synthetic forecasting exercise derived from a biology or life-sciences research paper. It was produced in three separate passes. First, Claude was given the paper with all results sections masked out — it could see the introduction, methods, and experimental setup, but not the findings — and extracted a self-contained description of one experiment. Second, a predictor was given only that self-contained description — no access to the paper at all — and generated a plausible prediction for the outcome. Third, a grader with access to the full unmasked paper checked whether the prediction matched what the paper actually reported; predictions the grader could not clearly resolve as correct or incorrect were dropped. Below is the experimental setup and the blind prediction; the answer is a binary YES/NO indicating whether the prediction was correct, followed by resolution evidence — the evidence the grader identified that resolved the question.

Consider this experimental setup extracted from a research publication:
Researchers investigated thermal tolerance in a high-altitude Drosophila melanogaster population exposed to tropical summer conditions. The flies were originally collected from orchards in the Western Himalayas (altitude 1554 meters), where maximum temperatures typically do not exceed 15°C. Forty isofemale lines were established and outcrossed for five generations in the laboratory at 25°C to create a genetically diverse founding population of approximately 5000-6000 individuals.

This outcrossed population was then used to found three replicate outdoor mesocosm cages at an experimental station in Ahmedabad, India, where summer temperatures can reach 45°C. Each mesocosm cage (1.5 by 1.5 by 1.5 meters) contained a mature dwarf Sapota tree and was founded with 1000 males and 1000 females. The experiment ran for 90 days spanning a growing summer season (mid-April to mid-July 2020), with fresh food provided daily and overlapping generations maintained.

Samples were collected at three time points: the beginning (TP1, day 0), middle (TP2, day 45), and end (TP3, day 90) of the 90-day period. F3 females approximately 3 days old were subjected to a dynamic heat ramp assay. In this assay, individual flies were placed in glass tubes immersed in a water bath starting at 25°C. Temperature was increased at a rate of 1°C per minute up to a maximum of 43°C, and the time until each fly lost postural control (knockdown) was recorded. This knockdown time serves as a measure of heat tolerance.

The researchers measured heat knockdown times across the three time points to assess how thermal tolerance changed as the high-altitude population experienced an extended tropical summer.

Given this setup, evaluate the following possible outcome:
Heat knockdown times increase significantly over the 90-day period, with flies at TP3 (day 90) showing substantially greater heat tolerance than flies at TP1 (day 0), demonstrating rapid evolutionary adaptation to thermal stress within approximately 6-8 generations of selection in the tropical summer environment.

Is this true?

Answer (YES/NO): NO